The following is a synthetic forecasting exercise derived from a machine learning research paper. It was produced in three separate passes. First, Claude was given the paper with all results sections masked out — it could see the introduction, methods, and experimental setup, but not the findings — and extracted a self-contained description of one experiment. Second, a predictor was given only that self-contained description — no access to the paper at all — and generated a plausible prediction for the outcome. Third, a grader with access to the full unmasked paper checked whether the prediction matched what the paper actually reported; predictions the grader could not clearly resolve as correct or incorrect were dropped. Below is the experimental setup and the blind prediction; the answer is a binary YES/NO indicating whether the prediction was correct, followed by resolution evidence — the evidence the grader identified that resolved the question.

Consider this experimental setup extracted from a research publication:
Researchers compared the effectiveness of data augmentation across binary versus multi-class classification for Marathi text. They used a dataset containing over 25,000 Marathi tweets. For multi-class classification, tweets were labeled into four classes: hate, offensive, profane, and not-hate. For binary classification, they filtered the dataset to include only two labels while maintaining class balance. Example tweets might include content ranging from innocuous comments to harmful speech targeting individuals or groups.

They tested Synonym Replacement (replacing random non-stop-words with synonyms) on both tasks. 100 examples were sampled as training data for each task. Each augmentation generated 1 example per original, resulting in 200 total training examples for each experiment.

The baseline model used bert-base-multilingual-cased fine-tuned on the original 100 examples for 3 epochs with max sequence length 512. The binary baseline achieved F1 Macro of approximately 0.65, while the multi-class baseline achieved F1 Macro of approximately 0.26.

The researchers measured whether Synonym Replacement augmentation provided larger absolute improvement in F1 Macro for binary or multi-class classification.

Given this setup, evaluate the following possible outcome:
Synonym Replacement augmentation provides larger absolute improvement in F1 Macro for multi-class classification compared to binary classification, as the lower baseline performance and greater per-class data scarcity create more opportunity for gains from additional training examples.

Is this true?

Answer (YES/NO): YES